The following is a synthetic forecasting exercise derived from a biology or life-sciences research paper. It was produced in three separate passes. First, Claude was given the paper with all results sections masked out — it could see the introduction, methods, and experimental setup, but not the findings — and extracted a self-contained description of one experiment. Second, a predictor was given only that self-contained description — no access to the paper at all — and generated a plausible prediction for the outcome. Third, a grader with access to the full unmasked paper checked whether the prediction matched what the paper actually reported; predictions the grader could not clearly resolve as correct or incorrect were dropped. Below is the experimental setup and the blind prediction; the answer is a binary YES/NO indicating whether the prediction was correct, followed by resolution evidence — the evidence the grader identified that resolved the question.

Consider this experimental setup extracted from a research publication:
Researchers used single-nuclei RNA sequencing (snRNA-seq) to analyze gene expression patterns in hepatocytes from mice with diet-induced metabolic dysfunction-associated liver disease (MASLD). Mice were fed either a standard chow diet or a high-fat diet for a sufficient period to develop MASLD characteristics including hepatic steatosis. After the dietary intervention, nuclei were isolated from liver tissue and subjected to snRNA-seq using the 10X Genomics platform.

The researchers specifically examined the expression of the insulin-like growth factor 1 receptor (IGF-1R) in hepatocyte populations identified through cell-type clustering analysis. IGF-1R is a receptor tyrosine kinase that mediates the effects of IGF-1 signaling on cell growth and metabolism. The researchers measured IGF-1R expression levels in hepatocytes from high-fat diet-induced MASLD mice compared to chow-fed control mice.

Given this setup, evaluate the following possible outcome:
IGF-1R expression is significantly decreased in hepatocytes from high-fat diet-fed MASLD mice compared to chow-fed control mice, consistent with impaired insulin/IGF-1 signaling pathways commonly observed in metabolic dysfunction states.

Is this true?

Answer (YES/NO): NO